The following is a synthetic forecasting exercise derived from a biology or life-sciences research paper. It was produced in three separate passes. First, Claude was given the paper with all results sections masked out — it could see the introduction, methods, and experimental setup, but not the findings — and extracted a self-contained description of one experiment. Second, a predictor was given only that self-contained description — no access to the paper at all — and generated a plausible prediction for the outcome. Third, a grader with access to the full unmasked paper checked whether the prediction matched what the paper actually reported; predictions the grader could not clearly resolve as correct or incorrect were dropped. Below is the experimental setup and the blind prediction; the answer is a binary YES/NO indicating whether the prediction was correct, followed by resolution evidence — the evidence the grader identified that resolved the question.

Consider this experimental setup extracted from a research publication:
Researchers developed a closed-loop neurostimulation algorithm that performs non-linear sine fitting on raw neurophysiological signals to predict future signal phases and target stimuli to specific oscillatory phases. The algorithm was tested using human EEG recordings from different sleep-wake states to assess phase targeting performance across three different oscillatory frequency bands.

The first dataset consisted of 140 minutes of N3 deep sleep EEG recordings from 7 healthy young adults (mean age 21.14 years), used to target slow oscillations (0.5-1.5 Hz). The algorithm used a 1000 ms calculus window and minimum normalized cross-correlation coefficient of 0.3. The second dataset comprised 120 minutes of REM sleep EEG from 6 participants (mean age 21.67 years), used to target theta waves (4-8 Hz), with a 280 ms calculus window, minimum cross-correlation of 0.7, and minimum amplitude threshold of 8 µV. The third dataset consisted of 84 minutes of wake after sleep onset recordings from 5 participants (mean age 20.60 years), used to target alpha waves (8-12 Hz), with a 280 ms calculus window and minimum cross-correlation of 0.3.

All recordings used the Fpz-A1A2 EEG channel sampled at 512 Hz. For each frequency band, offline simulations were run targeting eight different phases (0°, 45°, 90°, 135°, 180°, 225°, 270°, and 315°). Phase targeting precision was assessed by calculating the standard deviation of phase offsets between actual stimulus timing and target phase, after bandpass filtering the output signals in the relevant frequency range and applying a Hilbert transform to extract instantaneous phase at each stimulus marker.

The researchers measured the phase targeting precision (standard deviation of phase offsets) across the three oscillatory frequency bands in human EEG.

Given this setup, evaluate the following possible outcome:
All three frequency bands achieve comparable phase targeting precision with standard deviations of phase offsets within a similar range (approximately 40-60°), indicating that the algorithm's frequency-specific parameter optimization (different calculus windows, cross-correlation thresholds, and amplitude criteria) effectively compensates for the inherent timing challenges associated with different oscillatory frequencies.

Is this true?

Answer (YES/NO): NO